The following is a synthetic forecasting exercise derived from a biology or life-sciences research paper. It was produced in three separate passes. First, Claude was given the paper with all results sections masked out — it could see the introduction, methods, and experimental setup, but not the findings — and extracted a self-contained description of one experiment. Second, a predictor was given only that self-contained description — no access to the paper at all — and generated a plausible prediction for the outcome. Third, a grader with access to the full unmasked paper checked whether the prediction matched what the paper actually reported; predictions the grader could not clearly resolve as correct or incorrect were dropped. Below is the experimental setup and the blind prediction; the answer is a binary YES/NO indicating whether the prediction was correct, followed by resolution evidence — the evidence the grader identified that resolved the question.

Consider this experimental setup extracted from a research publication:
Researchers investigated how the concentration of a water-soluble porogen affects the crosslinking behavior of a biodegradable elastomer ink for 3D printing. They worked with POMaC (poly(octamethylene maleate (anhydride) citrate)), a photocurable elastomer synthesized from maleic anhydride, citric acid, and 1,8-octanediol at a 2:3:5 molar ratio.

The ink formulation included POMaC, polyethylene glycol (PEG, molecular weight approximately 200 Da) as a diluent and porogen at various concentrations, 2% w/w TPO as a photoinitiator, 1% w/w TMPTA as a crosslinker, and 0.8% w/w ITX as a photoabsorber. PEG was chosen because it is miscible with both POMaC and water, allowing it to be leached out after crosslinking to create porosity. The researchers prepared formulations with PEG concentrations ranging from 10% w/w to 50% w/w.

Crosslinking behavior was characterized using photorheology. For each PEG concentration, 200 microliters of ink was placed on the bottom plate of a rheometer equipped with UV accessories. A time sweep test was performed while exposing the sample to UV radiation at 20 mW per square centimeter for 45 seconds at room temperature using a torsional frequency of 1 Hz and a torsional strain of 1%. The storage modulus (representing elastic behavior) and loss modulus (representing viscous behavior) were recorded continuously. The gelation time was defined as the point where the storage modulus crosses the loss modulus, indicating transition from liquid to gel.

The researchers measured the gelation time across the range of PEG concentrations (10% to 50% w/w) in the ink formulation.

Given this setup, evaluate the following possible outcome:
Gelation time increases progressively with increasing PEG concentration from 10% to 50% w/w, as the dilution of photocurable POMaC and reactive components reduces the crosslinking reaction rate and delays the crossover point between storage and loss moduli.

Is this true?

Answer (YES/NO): NO